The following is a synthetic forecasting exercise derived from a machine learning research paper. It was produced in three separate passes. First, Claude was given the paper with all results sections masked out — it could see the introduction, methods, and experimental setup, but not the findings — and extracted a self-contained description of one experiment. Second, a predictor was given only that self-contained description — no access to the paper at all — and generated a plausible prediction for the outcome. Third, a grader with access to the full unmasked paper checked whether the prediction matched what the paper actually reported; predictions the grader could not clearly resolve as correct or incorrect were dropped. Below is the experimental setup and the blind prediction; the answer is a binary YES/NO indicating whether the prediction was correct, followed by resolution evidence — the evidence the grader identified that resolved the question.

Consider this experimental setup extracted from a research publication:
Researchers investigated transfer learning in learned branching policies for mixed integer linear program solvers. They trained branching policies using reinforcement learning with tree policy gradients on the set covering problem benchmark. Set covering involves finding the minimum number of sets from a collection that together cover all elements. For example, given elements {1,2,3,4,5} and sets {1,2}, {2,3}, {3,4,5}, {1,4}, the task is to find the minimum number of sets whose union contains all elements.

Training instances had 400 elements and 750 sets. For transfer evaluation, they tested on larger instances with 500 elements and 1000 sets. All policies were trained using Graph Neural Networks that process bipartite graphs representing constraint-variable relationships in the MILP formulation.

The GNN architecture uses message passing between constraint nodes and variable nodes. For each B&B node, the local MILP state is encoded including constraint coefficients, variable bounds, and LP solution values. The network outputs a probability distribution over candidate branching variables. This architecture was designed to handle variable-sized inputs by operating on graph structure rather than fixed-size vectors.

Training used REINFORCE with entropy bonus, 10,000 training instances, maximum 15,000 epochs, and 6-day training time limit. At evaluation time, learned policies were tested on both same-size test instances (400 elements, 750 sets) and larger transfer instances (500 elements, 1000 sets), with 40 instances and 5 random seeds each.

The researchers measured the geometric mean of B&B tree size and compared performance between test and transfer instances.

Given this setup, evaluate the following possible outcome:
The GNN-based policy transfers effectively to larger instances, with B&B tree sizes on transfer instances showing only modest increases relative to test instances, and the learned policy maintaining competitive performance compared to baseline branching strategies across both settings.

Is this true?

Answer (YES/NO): NO